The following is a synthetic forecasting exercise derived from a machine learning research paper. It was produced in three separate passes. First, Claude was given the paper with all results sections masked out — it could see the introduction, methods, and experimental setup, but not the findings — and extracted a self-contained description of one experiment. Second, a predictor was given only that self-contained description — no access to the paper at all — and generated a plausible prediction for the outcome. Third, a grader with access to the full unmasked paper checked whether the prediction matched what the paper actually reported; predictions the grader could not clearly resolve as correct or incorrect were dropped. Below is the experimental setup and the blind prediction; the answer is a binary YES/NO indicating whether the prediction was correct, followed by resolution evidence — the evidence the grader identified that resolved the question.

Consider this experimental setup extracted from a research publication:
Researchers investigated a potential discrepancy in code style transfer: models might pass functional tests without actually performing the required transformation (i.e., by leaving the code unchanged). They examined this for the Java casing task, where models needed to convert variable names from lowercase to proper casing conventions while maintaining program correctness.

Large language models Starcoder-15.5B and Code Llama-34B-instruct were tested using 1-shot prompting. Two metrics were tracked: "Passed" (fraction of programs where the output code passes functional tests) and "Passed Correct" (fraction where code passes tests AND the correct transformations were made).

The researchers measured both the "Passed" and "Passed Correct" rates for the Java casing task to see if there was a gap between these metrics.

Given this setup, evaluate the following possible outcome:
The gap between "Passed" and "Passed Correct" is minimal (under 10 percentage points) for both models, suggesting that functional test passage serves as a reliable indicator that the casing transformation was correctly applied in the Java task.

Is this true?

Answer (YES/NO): NO